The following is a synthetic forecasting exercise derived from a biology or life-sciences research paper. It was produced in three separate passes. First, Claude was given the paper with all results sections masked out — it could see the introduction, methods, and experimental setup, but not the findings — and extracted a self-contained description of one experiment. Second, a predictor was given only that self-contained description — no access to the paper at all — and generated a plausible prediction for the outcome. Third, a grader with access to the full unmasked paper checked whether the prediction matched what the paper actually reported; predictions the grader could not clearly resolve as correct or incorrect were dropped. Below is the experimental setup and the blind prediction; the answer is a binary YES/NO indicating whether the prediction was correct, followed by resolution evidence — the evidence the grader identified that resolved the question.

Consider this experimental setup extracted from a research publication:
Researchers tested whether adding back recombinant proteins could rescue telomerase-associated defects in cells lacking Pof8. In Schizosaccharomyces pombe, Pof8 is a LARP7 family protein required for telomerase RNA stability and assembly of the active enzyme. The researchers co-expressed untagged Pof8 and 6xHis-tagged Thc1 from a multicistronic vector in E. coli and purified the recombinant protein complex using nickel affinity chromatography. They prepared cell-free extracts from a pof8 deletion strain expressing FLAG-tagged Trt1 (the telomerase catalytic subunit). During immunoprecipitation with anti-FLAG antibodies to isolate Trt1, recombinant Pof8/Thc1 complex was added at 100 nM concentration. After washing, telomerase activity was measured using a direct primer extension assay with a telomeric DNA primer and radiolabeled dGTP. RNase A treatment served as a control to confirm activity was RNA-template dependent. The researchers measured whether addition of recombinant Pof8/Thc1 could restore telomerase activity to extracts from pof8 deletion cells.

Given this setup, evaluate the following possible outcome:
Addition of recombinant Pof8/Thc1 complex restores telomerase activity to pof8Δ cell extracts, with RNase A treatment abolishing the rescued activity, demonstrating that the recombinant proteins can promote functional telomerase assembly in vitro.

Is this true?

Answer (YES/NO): YES